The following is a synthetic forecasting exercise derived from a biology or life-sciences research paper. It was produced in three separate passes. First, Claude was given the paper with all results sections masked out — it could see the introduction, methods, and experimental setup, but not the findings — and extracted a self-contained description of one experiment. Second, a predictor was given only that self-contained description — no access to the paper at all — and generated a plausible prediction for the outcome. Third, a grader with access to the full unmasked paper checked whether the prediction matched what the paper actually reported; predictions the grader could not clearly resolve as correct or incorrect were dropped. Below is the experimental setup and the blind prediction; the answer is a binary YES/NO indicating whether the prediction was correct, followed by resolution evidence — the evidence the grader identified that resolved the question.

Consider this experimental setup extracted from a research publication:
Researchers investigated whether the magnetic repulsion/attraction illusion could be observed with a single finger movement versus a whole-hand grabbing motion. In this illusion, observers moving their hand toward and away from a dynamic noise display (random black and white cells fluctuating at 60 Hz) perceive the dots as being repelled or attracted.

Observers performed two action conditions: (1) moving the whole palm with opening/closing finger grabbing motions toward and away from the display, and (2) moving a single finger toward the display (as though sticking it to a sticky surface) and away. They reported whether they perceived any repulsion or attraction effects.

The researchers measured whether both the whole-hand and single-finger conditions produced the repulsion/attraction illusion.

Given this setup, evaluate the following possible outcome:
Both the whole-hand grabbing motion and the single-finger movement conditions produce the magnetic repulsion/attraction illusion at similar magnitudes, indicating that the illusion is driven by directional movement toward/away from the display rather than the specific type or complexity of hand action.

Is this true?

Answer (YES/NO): NO